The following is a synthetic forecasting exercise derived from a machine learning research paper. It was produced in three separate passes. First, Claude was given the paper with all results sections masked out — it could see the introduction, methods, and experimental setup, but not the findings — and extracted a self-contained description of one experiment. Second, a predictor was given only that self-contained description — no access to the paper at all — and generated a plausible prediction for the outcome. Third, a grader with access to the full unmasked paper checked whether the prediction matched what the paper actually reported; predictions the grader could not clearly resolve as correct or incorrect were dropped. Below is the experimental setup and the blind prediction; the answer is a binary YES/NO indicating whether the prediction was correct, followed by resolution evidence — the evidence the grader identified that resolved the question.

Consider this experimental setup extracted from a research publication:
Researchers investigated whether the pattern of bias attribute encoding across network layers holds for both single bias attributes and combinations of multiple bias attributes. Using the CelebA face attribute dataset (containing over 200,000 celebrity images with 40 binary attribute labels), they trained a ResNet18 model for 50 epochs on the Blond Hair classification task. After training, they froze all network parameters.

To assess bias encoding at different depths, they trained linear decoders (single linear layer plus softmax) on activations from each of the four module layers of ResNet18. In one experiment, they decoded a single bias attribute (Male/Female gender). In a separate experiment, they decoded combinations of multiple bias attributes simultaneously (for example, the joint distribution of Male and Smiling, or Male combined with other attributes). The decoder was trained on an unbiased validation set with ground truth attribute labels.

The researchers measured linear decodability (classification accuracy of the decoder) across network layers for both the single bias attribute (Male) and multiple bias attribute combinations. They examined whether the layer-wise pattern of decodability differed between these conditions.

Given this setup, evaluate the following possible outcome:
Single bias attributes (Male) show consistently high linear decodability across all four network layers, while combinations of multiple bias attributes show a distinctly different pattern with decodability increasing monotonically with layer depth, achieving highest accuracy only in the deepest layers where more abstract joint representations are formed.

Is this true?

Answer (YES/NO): NO